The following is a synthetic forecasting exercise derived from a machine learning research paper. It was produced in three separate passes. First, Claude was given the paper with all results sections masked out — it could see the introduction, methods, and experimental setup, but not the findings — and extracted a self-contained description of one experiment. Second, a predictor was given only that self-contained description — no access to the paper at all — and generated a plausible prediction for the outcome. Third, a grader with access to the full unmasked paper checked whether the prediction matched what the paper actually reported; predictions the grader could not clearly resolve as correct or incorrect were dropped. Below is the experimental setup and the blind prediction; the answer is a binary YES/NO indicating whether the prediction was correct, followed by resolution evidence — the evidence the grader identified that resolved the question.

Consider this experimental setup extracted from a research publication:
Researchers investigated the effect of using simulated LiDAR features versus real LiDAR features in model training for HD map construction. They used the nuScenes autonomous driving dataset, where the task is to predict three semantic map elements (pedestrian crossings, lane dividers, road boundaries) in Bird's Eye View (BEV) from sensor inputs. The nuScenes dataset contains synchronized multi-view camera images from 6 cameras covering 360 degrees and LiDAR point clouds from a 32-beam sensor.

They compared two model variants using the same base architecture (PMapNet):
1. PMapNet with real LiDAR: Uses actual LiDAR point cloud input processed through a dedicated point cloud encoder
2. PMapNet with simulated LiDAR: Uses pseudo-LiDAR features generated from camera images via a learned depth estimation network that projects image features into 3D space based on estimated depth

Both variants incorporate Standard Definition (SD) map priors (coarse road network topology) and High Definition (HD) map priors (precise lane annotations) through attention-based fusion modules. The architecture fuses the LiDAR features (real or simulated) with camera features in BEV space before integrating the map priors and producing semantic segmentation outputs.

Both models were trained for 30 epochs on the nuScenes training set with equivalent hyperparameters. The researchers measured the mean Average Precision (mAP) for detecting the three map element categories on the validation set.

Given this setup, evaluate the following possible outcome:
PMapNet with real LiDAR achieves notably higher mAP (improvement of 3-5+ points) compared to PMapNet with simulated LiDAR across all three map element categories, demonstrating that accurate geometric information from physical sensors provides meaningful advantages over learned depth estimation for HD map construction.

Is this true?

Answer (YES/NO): YES